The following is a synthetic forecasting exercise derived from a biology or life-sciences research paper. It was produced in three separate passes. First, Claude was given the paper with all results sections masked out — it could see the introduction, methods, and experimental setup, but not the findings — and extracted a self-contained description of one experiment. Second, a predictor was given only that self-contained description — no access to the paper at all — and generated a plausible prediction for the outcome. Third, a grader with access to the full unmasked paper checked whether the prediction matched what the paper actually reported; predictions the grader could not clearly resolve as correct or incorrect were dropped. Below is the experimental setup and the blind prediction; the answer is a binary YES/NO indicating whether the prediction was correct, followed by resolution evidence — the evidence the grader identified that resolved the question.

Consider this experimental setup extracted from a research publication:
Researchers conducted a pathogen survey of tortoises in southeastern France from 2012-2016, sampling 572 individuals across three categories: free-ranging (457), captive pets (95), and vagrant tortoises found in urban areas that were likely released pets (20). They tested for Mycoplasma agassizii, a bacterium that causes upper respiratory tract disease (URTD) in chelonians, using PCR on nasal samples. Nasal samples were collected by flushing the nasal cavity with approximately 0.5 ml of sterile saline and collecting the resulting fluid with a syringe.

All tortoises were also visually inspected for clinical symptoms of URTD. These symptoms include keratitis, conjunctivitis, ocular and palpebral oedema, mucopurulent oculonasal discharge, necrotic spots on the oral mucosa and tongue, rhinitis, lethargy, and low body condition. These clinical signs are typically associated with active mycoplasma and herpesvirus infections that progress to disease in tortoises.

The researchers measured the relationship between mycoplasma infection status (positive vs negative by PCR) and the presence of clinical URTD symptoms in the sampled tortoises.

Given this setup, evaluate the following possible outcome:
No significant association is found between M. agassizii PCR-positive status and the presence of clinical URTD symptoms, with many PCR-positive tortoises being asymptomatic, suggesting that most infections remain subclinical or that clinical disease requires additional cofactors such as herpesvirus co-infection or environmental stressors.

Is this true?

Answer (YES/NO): YES